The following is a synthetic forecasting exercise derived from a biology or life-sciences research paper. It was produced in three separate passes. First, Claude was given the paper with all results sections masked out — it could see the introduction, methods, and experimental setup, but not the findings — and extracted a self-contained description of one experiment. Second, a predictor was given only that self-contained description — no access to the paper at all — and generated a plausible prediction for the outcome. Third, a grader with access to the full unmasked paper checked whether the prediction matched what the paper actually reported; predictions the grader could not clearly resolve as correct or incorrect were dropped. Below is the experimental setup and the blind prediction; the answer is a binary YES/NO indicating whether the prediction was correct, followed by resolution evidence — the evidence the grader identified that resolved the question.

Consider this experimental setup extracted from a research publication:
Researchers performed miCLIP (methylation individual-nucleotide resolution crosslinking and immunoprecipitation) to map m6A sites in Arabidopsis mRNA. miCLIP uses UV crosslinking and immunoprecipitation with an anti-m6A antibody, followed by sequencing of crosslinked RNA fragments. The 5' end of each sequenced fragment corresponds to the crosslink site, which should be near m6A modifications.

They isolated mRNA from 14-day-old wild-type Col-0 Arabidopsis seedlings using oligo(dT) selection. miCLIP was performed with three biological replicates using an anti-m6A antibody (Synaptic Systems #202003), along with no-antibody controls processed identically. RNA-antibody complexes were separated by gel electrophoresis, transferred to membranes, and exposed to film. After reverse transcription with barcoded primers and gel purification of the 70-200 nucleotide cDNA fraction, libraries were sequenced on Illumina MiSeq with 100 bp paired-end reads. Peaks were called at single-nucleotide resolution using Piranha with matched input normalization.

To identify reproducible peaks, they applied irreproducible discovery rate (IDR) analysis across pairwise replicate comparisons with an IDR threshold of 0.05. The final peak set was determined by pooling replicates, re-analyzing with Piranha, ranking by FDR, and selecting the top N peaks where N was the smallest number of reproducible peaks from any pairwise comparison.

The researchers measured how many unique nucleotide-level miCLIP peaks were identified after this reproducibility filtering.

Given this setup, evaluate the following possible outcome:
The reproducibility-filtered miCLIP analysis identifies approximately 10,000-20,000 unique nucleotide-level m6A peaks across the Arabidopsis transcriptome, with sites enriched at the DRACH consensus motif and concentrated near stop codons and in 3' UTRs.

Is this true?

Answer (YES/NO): NO